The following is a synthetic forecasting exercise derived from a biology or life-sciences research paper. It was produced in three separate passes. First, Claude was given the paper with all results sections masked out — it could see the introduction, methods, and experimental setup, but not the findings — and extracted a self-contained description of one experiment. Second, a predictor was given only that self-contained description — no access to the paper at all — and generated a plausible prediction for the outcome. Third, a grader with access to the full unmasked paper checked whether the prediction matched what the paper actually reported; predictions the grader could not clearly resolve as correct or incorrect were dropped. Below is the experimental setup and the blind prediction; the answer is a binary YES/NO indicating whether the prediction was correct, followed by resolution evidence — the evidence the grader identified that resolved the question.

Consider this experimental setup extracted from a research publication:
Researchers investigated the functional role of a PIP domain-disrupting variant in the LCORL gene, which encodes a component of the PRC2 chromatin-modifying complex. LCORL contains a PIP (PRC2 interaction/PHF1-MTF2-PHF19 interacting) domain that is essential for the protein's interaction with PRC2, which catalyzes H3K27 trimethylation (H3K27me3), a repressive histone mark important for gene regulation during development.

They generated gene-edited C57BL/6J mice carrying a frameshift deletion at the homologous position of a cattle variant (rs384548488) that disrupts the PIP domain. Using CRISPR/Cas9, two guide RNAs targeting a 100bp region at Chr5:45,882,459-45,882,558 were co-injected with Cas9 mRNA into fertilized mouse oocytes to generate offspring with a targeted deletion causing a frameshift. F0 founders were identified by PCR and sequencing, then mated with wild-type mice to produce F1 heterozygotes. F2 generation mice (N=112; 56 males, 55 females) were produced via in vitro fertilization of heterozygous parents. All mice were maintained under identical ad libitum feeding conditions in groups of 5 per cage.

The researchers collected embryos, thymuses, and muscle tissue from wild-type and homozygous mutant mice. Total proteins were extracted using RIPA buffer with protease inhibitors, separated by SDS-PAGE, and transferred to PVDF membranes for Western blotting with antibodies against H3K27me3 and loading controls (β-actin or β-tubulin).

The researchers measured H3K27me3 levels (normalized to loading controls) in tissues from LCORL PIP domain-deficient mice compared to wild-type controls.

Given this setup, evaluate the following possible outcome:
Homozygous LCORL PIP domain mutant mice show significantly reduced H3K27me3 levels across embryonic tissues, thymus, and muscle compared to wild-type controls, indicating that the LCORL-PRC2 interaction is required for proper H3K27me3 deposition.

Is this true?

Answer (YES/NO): YES